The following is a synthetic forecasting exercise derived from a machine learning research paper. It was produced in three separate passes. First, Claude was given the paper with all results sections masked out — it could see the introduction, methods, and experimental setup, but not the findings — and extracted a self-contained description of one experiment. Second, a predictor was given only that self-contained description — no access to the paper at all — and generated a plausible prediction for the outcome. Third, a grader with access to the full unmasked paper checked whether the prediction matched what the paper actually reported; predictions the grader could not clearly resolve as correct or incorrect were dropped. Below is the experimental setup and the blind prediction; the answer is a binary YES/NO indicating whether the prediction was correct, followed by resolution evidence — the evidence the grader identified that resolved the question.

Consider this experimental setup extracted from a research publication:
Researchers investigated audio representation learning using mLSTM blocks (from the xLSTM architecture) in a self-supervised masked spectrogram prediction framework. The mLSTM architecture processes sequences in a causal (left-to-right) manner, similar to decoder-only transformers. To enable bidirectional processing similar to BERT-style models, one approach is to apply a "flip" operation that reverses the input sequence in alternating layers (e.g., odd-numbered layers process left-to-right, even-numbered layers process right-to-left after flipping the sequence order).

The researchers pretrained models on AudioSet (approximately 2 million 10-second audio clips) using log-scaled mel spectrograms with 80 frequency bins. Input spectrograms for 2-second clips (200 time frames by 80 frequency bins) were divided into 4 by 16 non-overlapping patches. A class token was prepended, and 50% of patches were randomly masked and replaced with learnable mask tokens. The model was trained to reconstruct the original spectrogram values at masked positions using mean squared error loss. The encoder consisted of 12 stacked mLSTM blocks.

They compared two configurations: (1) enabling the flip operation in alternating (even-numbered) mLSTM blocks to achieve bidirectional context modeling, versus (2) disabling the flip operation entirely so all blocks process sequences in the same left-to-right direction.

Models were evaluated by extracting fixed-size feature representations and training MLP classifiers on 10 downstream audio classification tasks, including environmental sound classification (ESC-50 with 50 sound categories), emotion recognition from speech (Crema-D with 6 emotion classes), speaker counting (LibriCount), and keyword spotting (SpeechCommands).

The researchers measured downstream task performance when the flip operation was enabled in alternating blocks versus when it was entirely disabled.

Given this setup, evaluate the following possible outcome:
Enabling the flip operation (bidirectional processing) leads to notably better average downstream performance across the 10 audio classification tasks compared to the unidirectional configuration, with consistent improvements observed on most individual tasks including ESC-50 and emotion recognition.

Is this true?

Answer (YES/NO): NO